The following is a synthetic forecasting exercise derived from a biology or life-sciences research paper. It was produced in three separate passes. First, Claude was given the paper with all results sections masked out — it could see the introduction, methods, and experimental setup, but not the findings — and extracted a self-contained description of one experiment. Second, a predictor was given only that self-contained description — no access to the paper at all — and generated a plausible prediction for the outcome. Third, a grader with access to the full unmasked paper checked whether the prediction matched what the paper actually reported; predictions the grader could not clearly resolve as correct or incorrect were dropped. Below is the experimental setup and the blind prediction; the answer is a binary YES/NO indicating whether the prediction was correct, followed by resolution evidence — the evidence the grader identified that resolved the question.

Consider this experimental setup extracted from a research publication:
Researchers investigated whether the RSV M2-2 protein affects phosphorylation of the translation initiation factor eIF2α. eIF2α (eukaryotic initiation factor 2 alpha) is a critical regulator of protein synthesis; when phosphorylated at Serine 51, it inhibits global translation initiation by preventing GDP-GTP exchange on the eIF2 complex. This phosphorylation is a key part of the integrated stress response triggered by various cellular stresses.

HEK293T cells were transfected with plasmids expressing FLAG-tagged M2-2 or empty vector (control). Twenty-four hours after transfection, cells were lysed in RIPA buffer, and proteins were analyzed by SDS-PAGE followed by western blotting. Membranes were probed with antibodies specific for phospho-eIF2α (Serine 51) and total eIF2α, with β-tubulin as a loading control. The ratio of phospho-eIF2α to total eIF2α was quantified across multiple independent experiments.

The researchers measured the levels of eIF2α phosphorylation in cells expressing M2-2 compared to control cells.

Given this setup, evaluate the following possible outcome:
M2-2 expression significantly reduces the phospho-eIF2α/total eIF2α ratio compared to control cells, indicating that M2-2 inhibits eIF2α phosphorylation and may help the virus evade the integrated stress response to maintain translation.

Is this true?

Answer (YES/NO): YES